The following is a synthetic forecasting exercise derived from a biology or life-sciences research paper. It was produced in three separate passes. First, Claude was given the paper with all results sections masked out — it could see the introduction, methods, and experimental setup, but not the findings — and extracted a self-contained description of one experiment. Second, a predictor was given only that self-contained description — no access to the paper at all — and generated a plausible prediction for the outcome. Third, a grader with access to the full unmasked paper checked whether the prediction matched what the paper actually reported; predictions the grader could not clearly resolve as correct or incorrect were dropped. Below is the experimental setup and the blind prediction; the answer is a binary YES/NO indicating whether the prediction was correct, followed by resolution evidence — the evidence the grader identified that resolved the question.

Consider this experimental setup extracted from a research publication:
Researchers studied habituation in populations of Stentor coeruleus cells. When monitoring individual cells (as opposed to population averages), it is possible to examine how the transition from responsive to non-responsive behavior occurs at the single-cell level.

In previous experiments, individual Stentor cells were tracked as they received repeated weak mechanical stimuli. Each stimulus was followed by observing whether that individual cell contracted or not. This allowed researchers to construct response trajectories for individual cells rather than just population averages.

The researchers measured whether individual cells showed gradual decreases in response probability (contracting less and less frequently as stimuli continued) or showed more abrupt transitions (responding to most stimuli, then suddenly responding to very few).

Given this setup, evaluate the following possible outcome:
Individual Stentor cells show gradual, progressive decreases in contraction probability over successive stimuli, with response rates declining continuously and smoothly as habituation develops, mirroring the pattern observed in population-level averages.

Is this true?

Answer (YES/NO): NO